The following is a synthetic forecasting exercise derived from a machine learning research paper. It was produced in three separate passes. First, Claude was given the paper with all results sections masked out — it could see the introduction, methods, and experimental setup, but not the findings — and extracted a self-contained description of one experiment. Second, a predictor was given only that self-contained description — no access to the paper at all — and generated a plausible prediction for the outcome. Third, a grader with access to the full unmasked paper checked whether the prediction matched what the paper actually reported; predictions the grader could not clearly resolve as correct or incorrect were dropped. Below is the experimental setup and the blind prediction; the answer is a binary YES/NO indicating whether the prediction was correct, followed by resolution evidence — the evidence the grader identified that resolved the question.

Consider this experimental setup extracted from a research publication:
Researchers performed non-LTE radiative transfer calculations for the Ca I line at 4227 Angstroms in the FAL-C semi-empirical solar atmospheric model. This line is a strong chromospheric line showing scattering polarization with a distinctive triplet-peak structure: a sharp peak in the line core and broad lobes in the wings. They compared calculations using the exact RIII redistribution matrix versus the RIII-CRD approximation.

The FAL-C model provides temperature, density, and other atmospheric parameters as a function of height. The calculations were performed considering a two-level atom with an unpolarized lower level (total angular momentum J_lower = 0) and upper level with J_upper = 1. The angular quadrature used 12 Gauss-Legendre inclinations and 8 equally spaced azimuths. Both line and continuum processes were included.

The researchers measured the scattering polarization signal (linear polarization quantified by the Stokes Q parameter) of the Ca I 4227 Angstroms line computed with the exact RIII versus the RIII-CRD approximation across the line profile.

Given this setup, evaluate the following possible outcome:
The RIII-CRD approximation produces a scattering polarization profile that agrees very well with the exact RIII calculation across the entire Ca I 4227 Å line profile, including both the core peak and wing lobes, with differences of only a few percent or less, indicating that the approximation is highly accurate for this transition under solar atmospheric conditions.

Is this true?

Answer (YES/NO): YES